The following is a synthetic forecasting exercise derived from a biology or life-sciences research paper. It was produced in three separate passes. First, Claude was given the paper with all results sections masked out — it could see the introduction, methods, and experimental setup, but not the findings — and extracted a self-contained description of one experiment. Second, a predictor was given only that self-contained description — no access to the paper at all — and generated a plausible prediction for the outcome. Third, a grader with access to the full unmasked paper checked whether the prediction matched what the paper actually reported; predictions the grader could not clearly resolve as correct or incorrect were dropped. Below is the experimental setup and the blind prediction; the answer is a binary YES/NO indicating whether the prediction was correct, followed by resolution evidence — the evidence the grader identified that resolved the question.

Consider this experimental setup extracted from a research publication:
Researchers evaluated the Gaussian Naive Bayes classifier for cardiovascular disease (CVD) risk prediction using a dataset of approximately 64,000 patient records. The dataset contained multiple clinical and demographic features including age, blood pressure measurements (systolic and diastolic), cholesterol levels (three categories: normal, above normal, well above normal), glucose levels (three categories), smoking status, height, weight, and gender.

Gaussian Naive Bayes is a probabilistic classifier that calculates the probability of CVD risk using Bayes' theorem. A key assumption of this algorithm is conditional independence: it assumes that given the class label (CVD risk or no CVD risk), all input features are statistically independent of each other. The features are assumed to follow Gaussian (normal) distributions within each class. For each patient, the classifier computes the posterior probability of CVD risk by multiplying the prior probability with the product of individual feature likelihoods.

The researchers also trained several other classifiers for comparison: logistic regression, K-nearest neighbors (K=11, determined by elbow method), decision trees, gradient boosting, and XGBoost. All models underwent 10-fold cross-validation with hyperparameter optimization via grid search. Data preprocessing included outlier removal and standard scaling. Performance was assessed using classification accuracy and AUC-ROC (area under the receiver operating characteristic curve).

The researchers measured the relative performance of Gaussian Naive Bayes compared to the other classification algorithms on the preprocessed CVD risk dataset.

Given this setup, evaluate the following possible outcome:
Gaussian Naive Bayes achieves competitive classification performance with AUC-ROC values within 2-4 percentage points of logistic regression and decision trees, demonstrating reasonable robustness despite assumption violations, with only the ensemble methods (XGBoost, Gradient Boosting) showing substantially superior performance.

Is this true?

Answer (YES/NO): NO